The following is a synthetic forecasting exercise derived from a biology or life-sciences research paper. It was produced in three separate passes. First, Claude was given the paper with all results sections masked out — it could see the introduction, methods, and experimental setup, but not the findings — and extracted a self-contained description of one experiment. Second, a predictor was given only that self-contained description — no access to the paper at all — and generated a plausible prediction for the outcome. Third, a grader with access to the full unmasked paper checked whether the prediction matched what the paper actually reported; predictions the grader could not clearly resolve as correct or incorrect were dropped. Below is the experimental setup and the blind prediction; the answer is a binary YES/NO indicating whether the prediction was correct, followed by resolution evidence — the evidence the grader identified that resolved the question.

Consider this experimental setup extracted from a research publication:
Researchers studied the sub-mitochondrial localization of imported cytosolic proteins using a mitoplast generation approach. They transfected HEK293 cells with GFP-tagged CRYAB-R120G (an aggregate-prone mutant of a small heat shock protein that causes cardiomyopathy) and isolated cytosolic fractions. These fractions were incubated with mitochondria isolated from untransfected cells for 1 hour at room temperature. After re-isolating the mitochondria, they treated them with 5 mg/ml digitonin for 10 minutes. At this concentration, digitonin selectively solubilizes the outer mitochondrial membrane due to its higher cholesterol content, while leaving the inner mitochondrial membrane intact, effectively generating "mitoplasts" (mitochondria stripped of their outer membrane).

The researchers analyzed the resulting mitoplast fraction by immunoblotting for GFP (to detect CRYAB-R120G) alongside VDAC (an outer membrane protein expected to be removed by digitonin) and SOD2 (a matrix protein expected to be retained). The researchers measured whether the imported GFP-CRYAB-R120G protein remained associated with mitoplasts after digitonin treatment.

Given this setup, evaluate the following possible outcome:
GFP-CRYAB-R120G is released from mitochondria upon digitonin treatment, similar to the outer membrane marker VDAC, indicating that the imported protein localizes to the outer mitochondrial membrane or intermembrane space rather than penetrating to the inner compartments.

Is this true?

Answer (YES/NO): NO